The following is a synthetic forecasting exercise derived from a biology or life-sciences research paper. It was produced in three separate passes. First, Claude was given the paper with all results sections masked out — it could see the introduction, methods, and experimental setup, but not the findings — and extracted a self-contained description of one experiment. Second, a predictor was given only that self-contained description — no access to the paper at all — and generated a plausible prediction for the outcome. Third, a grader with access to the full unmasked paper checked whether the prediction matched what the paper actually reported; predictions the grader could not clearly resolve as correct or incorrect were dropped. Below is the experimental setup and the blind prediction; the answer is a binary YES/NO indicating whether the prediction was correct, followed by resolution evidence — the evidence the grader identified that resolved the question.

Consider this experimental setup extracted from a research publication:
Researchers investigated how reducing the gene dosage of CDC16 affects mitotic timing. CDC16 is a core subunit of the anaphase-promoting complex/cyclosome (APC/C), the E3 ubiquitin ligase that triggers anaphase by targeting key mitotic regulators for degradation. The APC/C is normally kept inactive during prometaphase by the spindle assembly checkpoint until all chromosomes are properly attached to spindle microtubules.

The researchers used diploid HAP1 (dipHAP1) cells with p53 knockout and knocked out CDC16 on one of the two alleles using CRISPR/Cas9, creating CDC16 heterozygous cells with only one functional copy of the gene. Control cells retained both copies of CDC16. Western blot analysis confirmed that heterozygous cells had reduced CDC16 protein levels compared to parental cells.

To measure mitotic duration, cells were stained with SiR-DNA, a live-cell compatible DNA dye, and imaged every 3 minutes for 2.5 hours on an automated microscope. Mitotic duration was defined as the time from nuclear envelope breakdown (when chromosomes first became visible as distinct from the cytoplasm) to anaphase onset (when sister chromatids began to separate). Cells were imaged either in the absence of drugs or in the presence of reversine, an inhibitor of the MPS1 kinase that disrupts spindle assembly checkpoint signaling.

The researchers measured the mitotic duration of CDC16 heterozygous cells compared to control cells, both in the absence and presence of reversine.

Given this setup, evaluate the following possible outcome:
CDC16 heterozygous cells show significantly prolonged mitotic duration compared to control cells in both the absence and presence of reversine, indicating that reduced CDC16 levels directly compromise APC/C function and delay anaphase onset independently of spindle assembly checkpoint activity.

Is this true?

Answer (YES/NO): NO